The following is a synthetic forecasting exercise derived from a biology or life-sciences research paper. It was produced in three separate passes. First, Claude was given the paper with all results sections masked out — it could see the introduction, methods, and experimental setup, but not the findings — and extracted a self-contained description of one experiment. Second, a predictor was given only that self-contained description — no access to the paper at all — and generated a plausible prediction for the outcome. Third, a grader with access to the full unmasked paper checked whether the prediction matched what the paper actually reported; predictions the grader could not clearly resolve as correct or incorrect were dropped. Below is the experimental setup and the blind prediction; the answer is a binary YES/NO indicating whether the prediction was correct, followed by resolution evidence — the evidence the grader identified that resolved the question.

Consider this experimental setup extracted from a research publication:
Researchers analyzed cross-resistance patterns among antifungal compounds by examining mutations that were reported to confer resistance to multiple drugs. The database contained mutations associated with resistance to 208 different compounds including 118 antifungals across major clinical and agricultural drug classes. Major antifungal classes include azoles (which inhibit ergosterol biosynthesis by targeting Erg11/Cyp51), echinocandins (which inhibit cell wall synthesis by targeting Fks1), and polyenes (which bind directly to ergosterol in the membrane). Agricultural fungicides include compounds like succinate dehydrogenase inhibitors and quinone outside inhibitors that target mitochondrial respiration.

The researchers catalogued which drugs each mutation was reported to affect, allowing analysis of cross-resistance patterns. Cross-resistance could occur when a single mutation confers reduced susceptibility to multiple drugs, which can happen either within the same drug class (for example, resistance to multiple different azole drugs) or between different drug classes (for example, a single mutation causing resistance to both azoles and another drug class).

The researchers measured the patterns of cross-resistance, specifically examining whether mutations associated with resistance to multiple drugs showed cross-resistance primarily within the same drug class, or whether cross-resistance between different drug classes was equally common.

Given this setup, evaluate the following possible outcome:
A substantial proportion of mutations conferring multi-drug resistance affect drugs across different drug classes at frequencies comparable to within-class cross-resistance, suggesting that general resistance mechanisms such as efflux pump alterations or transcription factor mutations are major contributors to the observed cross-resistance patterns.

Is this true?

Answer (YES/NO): NO